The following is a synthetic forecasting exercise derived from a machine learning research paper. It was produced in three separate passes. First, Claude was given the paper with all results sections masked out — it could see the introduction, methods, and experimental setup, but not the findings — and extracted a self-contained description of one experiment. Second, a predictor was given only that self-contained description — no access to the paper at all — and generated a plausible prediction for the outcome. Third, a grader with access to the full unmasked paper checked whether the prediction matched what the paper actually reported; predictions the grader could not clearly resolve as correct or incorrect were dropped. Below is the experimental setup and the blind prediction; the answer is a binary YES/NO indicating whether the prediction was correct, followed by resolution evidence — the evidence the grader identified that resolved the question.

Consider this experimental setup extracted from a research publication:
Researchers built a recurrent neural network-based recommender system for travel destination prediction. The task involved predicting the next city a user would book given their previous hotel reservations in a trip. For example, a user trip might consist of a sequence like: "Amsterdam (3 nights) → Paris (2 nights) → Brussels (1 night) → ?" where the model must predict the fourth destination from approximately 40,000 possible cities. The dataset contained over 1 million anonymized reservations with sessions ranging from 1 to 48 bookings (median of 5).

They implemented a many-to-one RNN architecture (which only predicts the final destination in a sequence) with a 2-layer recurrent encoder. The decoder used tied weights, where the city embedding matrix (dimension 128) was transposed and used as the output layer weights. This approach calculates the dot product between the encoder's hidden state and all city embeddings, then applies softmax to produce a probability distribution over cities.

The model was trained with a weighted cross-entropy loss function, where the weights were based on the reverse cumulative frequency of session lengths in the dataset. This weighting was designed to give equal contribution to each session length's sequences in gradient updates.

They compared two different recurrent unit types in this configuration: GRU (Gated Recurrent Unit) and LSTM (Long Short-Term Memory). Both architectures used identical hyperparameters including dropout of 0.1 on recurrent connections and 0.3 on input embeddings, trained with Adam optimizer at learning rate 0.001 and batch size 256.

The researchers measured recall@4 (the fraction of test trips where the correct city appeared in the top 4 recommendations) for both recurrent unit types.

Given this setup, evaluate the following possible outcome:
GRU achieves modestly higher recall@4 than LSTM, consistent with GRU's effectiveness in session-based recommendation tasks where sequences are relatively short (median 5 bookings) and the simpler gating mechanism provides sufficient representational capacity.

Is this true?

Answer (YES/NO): NO